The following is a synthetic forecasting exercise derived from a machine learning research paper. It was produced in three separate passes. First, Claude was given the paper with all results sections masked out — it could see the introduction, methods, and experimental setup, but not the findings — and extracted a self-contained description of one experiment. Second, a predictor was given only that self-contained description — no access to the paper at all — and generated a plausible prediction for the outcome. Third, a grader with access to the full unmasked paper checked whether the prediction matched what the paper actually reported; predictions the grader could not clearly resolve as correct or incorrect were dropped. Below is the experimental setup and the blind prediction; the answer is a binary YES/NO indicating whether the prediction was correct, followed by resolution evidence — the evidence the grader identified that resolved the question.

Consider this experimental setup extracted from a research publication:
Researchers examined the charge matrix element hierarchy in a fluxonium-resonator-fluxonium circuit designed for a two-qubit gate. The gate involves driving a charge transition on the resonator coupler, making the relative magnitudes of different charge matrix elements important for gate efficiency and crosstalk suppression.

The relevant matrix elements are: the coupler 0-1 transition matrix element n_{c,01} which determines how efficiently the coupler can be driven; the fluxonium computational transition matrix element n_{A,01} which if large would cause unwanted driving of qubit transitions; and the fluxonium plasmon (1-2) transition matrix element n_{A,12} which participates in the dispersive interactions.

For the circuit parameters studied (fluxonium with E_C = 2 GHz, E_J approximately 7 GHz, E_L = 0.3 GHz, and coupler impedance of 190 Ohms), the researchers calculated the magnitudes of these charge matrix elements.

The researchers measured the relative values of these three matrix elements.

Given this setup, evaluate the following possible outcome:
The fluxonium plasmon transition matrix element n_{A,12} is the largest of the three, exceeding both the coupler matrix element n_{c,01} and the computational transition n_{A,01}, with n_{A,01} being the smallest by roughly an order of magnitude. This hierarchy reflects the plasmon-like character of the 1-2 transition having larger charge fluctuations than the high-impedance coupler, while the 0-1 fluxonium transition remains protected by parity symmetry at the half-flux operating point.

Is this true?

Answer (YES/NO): NO